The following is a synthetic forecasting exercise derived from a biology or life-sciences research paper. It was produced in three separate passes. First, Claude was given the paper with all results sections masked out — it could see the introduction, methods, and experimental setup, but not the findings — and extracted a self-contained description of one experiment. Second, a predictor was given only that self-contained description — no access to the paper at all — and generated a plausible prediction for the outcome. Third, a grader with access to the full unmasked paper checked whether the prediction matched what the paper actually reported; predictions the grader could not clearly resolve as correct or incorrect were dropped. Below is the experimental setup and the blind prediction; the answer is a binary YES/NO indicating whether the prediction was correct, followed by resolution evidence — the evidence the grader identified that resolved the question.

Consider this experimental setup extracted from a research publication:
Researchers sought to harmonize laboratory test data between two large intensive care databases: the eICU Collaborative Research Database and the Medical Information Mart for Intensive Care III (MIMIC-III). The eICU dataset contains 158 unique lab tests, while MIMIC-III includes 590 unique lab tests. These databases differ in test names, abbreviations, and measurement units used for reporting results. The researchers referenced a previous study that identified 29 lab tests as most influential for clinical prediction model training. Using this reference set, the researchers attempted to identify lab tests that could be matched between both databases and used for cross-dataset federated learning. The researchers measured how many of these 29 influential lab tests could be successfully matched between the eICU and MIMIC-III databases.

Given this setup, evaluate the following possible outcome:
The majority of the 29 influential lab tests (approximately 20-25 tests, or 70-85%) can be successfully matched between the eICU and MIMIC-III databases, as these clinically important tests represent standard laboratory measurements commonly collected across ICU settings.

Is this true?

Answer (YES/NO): NO